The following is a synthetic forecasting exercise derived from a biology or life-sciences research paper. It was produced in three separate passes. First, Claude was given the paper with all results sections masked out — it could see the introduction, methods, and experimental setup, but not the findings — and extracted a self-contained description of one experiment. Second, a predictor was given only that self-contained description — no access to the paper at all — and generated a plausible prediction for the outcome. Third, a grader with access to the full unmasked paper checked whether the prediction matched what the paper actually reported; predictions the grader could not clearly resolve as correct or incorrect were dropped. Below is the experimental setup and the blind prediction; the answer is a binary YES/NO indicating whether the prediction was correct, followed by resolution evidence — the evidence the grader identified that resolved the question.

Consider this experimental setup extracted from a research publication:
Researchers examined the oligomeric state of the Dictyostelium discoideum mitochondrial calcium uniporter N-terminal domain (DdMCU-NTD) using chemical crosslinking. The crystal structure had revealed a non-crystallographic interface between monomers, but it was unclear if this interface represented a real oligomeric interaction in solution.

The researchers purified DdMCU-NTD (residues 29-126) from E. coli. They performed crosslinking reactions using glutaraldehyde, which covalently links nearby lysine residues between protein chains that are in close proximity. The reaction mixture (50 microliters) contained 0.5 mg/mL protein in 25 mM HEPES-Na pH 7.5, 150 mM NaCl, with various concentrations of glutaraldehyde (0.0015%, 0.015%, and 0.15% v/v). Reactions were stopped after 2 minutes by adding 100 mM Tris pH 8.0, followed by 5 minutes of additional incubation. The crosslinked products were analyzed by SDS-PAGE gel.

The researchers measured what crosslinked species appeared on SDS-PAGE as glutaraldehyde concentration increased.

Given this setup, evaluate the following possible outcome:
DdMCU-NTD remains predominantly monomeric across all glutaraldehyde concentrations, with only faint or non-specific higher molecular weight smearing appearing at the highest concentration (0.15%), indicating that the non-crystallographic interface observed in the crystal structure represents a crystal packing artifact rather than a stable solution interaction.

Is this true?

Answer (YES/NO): NO